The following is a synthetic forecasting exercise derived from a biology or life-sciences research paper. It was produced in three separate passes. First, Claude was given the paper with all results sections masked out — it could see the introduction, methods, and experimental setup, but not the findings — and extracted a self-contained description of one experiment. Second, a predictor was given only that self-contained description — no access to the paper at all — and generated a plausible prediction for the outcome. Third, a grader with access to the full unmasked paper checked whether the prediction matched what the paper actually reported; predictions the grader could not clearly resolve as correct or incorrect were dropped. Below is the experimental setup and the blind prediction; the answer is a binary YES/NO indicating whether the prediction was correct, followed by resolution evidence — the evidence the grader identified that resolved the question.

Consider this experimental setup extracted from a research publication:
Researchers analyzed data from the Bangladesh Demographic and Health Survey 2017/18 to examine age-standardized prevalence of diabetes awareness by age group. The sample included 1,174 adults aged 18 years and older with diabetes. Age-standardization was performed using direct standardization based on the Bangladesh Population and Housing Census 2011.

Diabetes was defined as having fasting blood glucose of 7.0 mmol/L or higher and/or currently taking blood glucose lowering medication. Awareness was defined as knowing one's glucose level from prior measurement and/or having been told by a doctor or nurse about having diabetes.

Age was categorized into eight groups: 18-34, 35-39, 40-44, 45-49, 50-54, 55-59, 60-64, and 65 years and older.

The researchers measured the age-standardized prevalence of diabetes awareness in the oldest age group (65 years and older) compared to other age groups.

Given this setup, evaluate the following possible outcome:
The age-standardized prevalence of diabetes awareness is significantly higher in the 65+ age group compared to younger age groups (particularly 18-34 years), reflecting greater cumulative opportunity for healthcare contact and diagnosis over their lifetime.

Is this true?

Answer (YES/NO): YES